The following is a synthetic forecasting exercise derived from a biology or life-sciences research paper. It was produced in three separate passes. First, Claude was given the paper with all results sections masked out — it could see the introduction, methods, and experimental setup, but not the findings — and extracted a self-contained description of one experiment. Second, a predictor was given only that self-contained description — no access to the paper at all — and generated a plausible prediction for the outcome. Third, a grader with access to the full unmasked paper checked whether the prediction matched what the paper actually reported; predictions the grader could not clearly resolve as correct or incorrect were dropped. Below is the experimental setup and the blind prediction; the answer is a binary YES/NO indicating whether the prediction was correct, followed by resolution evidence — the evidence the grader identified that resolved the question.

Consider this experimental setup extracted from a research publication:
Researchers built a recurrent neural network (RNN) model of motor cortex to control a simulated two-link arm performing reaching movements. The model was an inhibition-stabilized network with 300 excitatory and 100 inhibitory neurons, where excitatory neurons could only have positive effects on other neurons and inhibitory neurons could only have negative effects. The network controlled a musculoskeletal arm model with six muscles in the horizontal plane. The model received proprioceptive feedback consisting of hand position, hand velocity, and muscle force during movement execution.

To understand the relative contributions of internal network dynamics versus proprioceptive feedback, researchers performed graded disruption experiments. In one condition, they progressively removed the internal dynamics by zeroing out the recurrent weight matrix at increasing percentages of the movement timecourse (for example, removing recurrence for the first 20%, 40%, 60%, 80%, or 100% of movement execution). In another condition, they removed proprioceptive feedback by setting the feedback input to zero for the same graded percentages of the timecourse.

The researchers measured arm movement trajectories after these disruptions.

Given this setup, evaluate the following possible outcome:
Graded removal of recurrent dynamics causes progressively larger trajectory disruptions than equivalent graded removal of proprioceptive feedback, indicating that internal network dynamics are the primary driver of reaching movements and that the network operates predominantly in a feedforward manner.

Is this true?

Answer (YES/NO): NO